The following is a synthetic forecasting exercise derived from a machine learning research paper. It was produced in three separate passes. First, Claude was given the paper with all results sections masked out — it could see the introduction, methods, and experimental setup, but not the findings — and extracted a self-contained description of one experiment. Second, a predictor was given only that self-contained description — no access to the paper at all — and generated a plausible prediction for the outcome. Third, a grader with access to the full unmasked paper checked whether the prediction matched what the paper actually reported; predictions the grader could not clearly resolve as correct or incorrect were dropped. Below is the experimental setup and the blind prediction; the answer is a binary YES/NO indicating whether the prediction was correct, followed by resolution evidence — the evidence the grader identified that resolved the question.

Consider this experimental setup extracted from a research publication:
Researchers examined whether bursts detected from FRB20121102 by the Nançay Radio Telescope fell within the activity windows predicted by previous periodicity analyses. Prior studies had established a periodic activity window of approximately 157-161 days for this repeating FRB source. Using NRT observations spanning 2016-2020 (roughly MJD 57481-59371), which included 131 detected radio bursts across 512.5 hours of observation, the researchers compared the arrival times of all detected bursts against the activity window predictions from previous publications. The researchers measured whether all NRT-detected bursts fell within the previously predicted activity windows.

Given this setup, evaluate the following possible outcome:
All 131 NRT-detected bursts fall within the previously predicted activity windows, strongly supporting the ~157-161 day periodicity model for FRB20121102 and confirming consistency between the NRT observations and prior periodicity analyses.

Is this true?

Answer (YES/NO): NO